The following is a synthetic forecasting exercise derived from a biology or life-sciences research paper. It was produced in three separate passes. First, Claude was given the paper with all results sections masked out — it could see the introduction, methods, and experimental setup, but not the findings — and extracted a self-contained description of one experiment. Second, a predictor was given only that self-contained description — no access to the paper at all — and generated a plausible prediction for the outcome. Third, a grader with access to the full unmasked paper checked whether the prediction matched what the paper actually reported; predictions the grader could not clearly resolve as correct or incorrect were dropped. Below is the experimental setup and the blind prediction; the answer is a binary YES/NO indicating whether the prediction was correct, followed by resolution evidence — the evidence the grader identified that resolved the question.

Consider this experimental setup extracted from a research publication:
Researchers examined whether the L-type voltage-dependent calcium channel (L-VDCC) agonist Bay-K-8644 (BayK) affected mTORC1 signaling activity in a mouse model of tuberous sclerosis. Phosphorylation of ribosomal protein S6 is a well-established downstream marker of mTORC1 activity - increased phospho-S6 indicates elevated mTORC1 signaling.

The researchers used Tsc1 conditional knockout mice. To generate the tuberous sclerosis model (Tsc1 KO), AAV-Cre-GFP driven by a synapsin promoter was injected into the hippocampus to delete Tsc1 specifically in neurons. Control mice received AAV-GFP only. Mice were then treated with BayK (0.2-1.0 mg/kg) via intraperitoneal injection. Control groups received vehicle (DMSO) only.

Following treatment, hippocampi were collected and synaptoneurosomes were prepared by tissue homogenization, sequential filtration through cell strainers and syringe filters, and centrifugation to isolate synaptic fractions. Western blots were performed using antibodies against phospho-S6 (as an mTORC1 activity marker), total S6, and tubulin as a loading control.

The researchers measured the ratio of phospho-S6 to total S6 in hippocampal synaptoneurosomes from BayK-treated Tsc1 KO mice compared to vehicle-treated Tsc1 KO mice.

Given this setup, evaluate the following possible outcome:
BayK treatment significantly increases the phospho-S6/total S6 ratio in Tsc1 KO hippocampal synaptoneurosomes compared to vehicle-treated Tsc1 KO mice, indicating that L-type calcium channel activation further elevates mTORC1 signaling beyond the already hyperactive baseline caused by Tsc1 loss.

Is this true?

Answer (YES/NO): NO